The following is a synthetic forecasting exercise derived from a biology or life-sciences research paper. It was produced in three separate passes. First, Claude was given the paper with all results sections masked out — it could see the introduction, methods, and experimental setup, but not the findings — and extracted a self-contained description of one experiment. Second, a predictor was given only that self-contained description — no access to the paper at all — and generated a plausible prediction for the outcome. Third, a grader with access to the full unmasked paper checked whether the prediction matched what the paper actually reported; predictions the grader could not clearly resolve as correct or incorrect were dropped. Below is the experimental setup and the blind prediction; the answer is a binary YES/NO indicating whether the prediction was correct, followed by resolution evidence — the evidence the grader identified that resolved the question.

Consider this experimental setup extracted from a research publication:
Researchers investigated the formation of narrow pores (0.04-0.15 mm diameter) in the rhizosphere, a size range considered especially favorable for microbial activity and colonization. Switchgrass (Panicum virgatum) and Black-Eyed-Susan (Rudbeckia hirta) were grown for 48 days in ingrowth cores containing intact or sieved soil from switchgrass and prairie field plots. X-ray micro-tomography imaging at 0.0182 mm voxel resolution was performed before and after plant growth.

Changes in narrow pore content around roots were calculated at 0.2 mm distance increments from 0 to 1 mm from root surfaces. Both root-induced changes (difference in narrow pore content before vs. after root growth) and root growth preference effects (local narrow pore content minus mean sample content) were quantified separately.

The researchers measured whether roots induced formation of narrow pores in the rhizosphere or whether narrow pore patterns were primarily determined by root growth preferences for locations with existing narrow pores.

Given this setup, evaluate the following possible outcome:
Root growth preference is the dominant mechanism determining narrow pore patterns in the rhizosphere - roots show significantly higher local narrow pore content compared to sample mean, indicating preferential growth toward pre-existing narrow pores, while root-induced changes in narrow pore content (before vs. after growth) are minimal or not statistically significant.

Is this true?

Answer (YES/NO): NO